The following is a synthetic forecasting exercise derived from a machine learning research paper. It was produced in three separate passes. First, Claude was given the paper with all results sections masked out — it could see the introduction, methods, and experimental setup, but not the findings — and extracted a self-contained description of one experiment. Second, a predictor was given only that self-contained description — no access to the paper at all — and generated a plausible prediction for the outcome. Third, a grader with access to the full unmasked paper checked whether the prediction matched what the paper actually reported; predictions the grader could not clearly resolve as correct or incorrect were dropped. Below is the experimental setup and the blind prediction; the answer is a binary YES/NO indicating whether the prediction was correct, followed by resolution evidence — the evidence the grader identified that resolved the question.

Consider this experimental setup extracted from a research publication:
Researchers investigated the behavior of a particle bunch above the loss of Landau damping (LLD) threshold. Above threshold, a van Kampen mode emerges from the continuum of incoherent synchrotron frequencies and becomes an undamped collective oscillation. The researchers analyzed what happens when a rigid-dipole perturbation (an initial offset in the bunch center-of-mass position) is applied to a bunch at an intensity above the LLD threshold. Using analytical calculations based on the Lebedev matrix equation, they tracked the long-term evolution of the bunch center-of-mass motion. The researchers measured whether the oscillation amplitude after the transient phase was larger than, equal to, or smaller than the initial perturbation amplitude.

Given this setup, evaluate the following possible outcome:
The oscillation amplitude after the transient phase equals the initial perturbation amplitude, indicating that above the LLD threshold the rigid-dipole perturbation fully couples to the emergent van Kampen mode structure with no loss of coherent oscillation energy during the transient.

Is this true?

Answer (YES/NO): NO